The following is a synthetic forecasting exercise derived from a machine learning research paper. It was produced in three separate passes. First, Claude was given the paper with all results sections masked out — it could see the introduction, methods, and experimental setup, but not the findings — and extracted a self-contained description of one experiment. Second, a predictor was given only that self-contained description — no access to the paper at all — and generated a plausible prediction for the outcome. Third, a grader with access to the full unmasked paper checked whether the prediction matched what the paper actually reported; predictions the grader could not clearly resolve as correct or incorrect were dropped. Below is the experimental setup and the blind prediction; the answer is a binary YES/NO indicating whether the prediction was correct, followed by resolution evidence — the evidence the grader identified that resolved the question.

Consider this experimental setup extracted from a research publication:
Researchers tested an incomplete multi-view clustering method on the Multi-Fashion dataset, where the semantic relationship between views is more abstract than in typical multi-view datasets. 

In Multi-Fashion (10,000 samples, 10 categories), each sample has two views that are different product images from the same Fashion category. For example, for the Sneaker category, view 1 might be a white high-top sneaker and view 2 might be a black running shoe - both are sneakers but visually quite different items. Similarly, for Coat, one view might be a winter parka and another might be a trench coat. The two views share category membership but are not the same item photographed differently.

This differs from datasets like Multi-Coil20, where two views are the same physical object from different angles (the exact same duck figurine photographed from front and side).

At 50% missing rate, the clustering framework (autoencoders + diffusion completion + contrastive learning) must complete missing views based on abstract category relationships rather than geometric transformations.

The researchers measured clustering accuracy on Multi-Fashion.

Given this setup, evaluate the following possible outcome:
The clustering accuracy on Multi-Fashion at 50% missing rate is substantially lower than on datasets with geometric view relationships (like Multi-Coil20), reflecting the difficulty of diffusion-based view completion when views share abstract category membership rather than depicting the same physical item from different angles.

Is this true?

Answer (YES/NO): YES